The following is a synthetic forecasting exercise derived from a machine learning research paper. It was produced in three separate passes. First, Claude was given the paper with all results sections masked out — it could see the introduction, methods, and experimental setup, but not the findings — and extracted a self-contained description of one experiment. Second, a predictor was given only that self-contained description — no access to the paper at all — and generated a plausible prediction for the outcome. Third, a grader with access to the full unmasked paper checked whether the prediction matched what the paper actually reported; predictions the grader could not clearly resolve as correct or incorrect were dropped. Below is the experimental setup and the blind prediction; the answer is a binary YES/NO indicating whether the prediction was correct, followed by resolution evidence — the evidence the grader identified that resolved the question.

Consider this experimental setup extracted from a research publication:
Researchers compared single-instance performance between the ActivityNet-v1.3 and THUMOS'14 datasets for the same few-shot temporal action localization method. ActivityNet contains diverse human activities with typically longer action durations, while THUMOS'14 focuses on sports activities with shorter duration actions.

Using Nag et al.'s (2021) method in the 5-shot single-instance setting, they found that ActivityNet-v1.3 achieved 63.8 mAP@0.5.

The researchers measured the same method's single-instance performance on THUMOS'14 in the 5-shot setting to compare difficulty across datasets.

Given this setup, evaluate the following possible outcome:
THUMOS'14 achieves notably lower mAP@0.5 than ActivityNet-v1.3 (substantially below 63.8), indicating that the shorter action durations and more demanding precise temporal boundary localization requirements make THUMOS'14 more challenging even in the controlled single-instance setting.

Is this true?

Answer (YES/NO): YES